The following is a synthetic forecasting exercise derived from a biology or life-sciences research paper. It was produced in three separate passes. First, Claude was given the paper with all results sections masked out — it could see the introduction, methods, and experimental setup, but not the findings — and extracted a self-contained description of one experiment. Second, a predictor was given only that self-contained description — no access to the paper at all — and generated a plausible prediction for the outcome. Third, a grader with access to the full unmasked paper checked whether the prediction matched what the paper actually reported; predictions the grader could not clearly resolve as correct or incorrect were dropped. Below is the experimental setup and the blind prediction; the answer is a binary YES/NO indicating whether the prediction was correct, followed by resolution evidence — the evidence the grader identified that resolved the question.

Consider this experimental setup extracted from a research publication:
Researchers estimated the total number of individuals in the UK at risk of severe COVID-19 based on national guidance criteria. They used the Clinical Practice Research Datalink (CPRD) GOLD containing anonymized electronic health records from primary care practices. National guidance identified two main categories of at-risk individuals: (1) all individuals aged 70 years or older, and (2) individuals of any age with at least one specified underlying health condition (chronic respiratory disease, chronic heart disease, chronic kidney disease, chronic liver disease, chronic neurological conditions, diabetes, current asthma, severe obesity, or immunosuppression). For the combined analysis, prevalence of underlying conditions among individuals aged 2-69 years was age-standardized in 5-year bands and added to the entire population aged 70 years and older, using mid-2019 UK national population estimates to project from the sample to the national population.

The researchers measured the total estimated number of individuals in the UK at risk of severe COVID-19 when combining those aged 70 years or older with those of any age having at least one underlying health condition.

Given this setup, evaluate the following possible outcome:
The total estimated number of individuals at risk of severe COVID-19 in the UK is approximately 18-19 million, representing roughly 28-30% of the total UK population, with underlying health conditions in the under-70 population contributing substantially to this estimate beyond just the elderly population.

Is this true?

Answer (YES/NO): YES